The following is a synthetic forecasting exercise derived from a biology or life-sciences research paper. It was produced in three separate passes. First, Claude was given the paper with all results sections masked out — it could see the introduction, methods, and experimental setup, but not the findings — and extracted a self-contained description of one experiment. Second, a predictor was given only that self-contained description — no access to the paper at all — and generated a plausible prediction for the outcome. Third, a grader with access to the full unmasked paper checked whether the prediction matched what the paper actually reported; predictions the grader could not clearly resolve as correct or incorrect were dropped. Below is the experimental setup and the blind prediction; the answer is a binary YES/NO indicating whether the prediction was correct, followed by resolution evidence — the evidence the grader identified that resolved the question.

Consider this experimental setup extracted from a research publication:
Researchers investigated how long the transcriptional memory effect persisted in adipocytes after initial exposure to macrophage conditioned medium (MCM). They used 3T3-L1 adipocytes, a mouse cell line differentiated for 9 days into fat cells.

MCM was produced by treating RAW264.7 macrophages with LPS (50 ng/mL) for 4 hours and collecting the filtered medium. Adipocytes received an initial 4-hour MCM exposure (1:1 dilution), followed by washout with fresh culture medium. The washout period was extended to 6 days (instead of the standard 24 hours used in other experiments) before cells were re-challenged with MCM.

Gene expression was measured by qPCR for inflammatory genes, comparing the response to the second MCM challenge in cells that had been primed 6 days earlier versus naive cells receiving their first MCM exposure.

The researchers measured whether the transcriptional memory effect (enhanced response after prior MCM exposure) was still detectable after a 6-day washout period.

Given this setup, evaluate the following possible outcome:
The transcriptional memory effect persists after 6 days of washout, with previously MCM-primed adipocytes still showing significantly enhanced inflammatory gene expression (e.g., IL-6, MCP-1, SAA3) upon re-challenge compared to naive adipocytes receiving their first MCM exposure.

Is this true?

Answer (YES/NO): YES